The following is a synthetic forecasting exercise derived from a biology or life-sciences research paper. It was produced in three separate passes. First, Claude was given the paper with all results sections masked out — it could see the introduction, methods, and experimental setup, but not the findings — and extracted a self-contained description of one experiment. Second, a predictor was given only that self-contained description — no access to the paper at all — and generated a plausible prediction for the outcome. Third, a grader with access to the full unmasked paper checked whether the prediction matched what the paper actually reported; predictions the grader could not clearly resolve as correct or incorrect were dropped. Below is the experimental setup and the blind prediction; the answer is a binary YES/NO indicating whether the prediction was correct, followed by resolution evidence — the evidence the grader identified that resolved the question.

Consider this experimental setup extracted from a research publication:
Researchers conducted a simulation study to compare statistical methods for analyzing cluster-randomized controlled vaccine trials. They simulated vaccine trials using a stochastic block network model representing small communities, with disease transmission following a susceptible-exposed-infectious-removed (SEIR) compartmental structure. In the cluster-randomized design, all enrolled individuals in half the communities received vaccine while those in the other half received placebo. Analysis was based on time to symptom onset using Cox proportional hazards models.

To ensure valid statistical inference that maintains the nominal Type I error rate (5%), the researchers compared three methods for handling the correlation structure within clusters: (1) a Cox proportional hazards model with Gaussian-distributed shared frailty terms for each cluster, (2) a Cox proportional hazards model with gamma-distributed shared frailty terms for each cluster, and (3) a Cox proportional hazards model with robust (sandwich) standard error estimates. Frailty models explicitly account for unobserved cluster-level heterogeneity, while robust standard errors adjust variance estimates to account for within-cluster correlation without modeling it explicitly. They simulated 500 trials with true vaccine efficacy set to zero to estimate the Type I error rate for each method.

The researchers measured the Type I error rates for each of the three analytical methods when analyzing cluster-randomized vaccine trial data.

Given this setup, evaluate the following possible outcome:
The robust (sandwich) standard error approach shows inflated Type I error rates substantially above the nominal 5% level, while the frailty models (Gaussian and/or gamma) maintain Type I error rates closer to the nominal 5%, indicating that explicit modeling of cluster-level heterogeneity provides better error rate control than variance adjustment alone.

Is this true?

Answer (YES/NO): NO